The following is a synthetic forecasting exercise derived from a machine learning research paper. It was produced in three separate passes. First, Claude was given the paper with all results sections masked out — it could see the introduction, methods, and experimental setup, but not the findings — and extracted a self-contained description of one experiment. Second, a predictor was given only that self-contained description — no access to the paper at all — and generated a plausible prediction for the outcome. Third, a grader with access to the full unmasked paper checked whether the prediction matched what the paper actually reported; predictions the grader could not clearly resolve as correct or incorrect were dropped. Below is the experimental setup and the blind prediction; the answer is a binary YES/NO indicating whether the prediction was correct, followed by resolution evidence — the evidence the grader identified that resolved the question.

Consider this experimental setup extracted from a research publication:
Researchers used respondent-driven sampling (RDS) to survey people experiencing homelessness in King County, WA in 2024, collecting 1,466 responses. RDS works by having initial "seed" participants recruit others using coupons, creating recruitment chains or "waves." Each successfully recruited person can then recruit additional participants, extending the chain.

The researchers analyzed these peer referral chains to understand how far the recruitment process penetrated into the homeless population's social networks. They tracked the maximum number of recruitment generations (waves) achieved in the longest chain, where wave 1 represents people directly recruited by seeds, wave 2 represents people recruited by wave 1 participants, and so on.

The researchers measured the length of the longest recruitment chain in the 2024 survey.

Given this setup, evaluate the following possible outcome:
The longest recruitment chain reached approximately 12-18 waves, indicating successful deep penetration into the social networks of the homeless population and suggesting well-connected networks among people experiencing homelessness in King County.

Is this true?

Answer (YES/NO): NO